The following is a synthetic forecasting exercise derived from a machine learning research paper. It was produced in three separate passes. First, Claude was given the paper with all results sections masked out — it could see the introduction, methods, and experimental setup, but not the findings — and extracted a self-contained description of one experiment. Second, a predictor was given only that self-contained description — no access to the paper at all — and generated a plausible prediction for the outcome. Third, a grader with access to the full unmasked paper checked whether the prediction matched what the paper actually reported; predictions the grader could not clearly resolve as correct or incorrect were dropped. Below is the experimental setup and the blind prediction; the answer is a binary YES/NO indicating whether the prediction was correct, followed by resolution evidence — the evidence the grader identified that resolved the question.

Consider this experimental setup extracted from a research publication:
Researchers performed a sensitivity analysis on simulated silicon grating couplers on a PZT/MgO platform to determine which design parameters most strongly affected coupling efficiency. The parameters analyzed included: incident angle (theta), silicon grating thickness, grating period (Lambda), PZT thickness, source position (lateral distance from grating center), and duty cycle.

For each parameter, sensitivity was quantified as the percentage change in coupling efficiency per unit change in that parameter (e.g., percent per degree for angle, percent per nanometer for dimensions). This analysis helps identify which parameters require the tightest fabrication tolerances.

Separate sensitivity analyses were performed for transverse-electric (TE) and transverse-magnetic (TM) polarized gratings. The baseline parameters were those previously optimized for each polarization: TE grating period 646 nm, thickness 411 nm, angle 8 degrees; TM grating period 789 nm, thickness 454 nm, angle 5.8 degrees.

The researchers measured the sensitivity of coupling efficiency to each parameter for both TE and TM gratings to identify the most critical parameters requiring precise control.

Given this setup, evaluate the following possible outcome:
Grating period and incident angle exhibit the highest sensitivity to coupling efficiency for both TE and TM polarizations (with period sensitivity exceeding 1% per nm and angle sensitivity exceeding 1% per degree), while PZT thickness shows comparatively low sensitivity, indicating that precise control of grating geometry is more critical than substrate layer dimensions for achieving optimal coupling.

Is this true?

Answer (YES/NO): NO